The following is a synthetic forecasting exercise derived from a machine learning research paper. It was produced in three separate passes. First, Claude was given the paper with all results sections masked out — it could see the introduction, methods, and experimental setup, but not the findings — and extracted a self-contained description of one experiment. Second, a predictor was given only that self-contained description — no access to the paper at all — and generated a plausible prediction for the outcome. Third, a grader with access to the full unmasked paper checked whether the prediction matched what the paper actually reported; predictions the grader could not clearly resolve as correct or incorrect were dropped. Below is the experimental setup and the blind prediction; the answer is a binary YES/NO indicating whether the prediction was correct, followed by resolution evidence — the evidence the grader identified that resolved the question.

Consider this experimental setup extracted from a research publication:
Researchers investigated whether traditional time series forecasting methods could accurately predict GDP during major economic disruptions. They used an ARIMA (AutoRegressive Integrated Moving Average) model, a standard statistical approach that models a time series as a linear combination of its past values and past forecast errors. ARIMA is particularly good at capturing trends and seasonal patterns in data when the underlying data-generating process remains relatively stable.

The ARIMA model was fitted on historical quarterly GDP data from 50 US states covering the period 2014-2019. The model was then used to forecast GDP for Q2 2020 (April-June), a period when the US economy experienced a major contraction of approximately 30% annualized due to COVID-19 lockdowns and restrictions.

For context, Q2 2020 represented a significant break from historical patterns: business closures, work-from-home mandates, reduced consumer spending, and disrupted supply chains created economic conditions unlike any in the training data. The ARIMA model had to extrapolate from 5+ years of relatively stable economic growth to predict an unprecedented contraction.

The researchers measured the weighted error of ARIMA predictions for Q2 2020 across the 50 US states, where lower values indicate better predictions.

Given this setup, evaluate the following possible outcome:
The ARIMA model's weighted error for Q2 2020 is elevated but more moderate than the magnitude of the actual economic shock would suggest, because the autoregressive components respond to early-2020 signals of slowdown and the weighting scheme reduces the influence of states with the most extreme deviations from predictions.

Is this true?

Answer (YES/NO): NO